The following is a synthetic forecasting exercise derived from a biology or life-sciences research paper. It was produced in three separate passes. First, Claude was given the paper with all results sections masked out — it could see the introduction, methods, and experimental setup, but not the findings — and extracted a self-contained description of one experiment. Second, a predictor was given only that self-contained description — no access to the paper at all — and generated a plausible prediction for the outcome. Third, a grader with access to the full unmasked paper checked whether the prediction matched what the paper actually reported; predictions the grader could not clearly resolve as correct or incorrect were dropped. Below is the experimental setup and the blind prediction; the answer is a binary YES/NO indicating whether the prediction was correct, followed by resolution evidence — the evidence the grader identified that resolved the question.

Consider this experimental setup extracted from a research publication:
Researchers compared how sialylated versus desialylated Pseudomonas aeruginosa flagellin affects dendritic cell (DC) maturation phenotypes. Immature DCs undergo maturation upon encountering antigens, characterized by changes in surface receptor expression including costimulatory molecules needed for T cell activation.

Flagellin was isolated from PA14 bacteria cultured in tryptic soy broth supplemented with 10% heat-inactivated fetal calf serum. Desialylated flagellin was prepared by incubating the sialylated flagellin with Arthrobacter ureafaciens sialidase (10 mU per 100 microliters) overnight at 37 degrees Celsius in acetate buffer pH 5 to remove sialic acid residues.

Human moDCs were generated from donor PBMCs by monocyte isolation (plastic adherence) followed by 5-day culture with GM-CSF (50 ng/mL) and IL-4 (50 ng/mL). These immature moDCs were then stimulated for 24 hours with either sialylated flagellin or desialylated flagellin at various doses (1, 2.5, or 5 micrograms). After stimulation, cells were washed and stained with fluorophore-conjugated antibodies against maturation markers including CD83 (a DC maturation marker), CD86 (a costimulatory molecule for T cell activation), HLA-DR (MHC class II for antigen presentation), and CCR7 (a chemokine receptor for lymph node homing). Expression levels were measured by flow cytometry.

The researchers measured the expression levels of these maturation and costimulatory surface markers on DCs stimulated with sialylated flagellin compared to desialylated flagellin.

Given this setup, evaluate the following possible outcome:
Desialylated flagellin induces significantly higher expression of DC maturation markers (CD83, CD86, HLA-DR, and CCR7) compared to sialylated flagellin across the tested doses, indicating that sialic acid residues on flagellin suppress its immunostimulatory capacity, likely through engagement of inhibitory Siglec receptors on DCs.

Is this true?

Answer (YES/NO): YES